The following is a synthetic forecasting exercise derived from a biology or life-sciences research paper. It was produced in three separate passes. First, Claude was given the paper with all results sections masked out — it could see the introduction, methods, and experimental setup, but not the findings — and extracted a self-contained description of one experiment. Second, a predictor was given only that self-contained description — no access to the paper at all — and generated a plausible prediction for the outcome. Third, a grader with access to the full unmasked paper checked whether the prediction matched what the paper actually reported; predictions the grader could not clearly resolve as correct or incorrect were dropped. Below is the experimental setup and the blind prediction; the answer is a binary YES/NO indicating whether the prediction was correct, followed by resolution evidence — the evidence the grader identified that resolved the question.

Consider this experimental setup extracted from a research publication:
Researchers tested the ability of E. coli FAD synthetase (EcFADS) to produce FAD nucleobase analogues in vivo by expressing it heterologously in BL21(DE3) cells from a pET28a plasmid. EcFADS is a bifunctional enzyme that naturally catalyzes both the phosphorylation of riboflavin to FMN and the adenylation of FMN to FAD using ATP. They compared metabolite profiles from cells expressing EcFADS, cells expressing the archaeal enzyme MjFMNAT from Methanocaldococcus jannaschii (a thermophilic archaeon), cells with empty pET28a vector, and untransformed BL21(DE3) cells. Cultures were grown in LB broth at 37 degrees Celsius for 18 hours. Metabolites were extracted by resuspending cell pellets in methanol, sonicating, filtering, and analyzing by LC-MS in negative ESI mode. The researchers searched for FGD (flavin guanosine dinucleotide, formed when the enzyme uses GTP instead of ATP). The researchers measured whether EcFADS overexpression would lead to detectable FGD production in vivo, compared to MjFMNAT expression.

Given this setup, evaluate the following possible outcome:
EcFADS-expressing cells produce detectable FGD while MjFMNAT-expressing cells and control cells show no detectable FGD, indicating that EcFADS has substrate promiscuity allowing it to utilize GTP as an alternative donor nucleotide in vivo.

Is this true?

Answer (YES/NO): NO